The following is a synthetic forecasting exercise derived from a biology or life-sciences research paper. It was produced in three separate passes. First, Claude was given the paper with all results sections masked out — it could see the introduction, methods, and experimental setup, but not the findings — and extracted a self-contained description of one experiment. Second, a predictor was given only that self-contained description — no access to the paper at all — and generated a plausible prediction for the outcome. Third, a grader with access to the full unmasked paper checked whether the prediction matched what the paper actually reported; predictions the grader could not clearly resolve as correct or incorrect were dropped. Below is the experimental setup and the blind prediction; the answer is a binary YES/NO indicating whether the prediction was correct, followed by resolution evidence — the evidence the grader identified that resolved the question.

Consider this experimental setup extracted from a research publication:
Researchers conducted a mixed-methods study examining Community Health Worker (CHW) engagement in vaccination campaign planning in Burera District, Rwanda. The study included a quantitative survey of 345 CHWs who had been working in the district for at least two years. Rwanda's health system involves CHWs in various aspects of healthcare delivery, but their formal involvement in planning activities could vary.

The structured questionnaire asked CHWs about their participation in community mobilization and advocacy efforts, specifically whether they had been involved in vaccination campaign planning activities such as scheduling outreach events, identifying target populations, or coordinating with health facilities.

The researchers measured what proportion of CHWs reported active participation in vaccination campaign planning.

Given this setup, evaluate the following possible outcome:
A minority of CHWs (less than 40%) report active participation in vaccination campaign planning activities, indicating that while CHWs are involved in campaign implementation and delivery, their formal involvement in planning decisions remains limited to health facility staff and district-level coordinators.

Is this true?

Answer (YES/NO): NO